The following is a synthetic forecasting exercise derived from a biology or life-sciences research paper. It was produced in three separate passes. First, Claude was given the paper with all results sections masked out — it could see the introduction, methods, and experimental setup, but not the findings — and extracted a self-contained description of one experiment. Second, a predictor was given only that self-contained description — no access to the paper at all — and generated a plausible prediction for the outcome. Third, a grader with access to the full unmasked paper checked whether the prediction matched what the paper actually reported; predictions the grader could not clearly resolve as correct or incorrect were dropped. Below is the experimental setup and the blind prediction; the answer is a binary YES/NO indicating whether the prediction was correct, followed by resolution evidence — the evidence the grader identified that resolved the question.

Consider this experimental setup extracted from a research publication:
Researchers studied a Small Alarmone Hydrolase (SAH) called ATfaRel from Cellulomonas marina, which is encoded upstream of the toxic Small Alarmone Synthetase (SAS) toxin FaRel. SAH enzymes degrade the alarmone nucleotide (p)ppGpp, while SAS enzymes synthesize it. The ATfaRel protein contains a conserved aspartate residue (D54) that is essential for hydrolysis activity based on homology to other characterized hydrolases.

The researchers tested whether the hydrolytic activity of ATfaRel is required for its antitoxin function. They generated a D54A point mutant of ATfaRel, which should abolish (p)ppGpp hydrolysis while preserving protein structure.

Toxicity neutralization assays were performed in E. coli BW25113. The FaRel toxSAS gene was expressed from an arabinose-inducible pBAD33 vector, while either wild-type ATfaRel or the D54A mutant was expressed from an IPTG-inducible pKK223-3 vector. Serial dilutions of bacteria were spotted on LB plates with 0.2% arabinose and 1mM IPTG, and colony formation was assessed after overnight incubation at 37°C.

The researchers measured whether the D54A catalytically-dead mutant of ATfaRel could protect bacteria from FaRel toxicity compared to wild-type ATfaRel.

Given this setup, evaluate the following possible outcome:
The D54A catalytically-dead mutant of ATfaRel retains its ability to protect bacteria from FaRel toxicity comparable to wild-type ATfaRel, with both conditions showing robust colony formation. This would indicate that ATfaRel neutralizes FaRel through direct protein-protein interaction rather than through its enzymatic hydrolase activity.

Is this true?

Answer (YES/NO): NO